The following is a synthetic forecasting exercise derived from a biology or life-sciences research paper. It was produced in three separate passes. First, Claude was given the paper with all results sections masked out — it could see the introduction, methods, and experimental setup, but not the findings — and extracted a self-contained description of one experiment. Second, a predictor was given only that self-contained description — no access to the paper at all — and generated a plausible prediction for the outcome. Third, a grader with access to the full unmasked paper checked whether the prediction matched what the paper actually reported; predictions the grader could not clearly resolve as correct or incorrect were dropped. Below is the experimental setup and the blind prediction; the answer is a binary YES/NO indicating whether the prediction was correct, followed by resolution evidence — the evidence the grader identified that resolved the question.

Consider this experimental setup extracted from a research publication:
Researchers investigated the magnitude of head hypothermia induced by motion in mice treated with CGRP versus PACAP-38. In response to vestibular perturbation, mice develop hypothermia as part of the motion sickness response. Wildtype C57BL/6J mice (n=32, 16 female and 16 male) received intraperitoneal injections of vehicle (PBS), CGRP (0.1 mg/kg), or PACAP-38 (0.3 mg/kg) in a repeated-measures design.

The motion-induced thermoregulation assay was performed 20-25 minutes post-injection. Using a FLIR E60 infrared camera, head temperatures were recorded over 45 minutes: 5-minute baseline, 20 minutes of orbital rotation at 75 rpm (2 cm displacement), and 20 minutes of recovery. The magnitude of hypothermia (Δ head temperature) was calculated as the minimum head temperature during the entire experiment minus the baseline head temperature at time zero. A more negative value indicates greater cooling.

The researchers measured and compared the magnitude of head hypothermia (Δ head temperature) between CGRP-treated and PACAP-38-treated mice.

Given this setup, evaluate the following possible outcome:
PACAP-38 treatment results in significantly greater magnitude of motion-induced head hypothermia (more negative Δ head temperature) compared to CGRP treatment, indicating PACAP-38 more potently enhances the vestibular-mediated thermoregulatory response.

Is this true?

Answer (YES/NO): NO